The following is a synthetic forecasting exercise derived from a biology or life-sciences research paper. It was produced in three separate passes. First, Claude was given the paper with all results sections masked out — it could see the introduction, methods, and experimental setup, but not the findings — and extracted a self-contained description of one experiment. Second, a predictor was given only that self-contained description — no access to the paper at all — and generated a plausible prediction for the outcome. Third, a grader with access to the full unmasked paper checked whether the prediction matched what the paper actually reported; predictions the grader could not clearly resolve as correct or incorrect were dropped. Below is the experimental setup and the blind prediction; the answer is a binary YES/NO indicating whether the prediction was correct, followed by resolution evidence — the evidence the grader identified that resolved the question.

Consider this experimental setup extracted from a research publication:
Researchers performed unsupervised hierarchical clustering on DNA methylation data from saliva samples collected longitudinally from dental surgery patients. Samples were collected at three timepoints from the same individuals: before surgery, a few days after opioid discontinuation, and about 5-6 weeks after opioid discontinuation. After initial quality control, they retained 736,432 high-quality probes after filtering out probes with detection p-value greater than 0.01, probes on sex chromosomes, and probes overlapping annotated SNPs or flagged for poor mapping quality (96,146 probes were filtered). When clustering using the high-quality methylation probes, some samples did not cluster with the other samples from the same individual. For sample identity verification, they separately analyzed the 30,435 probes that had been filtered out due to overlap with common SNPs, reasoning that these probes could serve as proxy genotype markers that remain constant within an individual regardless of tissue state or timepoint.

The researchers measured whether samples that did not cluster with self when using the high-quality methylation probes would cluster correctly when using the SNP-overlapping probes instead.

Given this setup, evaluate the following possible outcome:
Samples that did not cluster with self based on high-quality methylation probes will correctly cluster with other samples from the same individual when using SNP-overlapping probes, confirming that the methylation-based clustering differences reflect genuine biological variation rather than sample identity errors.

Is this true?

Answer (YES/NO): YES